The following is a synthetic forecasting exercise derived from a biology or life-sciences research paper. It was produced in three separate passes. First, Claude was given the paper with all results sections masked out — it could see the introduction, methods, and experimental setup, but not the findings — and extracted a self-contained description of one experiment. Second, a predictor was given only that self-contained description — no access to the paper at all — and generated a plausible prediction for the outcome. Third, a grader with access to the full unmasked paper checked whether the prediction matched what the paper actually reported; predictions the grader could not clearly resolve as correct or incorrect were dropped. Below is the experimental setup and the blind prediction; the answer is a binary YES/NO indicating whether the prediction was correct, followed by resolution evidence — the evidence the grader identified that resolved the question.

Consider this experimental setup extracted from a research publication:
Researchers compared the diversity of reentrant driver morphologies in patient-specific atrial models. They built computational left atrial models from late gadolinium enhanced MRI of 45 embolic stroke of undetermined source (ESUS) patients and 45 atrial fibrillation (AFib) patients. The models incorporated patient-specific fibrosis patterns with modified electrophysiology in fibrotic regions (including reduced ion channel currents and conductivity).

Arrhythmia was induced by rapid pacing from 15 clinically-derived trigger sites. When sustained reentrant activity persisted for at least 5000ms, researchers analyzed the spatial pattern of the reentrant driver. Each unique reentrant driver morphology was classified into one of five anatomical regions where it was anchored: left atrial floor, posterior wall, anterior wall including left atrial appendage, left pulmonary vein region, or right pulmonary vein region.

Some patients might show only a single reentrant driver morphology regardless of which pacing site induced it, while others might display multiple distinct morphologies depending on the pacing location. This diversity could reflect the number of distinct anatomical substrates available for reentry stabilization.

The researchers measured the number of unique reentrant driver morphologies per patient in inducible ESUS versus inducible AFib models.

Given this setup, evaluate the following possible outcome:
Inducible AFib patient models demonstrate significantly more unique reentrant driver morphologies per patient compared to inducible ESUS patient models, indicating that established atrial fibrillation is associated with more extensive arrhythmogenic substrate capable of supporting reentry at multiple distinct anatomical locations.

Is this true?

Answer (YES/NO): NO